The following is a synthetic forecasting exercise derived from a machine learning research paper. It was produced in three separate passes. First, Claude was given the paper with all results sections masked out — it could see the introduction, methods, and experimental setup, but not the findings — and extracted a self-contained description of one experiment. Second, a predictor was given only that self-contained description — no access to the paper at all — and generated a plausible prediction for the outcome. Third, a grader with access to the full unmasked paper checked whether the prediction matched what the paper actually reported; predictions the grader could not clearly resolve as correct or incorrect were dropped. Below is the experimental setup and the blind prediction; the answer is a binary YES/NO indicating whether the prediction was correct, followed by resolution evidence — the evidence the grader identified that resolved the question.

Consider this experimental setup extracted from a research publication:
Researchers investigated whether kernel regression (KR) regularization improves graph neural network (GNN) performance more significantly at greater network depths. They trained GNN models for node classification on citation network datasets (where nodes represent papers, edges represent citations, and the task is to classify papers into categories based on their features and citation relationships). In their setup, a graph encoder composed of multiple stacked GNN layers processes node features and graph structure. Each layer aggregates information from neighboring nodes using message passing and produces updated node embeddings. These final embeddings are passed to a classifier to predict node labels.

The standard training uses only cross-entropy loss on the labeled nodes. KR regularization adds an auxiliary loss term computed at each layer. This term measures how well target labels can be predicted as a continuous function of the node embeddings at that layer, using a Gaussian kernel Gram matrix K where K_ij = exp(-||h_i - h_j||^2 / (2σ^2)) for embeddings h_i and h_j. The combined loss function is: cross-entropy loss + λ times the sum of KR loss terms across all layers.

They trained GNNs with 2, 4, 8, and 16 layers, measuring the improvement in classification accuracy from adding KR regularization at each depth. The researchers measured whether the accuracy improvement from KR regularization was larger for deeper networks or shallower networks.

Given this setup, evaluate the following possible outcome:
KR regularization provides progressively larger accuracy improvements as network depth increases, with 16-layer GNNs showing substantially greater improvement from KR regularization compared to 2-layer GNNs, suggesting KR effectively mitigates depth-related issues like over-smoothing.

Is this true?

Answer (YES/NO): YES